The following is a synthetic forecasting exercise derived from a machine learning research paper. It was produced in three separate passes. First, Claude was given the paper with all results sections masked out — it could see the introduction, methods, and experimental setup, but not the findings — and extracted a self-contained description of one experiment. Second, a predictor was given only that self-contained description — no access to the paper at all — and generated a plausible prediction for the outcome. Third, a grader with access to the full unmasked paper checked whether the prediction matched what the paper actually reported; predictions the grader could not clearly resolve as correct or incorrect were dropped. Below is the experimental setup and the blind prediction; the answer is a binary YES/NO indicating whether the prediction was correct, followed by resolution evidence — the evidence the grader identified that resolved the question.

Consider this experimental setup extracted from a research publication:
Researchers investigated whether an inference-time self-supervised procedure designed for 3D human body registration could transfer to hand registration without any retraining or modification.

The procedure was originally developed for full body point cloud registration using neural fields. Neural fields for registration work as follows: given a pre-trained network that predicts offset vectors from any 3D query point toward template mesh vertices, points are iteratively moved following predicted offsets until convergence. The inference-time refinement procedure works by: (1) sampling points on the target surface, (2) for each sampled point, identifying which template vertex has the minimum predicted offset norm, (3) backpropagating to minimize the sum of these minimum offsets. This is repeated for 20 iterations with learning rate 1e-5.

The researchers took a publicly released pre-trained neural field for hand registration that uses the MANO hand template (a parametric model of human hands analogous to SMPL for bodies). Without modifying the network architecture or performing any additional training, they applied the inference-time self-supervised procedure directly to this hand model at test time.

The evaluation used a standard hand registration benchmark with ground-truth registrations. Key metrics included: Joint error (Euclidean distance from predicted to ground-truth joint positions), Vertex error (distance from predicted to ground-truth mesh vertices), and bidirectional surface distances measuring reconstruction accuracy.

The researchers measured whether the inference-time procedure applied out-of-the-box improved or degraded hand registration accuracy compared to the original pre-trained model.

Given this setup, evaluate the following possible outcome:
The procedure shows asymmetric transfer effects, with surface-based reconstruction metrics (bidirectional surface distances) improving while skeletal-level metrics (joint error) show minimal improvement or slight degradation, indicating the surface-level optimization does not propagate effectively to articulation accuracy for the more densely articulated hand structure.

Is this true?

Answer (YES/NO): NO